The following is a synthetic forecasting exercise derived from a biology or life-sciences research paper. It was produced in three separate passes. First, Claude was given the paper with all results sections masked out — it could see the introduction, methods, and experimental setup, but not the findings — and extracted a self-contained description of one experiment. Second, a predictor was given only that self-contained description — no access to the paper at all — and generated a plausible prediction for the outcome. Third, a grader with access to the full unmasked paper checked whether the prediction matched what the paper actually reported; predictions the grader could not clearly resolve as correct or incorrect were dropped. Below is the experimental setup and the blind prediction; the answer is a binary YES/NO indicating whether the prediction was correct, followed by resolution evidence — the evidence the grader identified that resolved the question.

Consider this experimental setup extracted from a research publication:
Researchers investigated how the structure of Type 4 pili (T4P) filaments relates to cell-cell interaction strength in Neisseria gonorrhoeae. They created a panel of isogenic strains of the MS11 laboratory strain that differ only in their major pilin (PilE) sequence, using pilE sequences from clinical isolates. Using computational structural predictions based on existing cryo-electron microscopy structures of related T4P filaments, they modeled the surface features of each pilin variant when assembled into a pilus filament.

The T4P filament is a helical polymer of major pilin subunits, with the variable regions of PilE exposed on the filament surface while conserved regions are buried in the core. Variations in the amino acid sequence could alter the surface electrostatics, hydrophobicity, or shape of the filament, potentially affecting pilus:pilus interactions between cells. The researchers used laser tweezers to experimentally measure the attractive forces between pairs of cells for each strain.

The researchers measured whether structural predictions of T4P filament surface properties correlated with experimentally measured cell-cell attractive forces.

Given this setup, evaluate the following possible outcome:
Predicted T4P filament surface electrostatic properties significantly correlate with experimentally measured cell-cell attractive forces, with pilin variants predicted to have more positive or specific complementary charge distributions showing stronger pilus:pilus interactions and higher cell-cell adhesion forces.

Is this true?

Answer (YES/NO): NO